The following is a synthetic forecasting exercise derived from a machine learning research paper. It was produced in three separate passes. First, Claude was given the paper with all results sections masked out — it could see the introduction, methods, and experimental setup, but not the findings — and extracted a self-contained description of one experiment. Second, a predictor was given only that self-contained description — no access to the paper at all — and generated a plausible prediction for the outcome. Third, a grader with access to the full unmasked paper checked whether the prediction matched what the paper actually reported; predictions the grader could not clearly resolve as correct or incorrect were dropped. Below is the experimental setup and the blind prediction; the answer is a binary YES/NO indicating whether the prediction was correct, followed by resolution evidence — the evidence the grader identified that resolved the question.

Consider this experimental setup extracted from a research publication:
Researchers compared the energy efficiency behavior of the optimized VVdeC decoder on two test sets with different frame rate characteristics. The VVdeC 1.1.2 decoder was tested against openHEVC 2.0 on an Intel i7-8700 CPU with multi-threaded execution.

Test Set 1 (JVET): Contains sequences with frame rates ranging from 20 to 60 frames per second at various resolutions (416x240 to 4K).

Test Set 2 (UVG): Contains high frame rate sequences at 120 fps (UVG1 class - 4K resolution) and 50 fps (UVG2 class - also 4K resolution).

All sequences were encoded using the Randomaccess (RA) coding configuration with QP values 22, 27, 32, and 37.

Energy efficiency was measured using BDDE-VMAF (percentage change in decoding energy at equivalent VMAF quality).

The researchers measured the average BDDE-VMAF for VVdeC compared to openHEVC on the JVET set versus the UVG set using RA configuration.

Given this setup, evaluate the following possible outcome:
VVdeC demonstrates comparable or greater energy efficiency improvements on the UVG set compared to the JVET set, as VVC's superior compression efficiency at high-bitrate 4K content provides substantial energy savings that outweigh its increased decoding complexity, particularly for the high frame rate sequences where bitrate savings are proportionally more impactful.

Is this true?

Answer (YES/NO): NO